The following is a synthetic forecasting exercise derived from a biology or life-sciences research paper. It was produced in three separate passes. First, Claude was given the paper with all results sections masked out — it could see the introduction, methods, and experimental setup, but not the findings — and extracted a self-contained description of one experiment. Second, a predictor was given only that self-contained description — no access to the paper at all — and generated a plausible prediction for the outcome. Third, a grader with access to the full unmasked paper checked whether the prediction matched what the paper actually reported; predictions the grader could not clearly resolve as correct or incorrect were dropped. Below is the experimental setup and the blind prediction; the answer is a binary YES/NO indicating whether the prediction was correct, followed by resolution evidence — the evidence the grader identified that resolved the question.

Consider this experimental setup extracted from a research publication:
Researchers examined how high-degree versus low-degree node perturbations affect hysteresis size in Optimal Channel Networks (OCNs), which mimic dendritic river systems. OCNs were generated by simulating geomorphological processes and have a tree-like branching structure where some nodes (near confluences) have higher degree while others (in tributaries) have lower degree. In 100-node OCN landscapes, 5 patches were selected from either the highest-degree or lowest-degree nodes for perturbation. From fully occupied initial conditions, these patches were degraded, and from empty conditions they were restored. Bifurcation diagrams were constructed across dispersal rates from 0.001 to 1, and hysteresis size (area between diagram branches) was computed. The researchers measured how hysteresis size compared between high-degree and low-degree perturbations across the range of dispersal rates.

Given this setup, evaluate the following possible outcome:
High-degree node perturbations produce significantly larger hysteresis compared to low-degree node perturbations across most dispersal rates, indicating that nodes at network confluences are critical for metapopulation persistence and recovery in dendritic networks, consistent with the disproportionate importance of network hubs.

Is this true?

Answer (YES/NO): NO